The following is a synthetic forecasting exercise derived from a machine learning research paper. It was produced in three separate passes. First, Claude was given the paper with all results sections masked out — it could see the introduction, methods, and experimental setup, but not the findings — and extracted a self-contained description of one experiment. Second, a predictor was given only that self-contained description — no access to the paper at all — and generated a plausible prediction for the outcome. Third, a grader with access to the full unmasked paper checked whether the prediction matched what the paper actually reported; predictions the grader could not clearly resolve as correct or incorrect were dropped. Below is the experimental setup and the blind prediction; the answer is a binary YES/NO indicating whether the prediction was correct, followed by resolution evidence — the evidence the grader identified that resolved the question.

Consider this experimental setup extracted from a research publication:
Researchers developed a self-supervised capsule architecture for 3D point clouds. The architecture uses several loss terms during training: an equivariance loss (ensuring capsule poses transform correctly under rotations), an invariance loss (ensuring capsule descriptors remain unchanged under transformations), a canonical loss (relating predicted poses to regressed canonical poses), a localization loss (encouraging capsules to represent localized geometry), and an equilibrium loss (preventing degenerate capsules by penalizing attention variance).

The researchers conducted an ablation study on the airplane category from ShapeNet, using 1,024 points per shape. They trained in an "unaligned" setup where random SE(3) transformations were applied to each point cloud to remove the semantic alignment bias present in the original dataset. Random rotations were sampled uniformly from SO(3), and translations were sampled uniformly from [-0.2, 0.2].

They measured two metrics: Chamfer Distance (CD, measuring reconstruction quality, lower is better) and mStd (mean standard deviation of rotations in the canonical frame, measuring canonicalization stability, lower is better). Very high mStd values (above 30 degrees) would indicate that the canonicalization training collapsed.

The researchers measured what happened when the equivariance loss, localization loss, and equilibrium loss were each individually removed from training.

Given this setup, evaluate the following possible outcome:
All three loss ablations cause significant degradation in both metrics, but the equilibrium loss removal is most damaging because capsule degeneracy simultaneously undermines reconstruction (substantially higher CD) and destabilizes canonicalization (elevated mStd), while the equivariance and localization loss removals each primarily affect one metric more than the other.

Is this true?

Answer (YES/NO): NO